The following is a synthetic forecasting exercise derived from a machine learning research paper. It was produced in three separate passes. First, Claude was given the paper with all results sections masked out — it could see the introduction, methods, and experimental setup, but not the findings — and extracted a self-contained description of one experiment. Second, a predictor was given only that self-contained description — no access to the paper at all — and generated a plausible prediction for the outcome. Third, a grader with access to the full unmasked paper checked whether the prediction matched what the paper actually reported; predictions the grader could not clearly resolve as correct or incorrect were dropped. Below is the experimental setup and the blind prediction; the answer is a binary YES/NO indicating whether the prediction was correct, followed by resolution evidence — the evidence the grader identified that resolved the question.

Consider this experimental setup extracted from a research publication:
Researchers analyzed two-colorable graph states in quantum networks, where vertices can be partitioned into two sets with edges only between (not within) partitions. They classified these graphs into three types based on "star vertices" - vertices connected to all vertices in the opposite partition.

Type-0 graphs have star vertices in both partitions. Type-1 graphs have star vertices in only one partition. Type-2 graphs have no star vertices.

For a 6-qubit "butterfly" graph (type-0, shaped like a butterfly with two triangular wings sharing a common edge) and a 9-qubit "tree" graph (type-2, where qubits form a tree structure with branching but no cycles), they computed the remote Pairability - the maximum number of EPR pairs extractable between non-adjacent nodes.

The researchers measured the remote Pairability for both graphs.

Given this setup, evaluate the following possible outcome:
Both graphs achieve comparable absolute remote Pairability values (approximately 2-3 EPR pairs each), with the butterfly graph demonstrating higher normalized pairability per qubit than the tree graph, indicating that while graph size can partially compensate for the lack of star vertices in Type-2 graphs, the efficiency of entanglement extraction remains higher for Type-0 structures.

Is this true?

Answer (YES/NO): NO